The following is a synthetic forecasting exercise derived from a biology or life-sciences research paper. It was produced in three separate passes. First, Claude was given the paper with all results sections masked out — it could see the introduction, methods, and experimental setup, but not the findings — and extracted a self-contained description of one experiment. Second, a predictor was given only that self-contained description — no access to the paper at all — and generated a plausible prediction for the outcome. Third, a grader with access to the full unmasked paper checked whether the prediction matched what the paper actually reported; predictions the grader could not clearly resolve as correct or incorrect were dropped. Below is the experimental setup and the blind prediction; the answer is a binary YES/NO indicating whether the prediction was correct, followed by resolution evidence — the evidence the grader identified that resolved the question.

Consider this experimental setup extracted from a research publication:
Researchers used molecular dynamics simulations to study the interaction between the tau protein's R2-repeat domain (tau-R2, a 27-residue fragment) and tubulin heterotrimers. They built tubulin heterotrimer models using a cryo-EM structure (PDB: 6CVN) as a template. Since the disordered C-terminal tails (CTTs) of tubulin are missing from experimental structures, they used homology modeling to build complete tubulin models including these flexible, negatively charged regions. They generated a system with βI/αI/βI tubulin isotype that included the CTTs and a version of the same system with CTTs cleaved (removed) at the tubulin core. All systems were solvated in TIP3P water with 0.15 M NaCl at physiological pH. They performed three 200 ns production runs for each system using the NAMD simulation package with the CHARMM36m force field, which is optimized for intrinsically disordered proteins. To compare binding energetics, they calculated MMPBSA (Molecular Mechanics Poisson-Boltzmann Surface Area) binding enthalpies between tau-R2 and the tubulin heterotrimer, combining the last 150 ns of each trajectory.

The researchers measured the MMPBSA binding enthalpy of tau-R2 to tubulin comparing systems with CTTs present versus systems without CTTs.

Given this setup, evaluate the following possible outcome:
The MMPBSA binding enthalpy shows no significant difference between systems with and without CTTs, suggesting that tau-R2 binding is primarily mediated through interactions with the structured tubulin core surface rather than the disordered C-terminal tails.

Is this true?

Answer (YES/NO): NO